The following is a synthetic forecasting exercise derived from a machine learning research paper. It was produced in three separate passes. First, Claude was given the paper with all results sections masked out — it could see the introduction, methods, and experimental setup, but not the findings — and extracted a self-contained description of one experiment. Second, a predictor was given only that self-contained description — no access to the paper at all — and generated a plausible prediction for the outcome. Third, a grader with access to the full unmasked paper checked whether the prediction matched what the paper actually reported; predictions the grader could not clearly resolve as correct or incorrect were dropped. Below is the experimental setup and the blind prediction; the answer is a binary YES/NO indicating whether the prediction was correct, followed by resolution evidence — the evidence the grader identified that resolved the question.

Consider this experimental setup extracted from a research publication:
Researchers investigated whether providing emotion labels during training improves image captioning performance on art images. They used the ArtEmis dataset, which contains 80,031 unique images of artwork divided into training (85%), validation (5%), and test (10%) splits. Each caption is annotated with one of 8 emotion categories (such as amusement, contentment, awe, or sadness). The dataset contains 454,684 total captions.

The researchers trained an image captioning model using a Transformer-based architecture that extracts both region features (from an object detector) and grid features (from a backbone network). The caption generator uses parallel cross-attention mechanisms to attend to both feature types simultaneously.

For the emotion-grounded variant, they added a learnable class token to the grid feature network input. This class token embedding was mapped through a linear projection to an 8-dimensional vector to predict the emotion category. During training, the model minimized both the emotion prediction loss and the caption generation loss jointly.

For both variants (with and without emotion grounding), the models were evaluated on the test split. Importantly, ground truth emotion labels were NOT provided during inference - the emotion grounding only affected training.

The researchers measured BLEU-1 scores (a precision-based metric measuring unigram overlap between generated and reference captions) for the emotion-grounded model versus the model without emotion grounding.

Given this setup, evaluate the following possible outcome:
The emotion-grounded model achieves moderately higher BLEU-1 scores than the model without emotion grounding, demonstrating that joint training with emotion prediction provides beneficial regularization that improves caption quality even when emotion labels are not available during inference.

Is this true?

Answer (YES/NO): NO